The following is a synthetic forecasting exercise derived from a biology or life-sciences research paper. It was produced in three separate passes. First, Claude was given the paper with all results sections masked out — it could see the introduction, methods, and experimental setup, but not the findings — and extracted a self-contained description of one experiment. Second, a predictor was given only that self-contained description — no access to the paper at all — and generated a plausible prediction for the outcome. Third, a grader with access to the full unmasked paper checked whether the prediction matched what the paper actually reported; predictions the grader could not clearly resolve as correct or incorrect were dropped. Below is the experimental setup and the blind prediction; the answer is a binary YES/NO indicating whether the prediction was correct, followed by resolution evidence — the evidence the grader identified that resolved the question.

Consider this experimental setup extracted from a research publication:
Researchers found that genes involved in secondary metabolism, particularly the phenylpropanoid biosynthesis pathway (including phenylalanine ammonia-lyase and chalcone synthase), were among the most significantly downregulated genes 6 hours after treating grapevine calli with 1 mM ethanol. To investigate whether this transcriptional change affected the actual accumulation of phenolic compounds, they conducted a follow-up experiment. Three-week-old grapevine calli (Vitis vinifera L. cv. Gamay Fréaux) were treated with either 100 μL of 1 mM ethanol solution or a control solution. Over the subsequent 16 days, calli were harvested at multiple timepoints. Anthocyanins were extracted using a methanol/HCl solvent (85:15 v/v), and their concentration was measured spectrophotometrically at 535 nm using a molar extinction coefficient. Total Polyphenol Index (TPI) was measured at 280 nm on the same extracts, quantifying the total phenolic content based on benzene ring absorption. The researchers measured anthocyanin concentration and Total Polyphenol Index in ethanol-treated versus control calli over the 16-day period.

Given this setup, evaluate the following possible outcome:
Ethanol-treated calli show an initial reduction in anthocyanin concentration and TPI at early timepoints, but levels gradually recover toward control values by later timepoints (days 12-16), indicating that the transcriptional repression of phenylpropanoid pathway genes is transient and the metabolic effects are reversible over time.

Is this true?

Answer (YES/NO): NO